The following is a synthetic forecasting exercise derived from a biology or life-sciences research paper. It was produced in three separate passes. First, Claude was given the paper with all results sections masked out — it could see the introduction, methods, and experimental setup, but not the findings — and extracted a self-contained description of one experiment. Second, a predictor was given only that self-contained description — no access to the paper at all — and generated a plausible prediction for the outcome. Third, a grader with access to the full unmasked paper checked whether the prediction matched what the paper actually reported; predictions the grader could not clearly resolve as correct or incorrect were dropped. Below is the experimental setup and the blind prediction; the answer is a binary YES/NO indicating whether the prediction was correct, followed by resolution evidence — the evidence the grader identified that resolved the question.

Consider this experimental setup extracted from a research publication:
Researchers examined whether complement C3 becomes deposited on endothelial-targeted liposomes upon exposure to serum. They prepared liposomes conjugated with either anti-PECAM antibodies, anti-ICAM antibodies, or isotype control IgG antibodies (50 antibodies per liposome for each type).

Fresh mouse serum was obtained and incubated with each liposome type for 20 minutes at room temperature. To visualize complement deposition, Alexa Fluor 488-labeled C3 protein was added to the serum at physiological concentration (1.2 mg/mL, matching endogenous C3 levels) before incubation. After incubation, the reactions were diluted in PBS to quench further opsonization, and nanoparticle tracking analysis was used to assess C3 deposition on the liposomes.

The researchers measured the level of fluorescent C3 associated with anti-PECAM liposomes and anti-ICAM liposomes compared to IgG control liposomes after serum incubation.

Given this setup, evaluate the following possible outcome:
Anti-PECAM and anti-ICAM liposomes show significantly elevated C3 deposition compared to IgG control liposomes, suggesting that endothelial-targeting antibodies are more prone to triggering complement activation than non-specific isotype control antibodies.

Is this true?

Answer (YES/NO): YES